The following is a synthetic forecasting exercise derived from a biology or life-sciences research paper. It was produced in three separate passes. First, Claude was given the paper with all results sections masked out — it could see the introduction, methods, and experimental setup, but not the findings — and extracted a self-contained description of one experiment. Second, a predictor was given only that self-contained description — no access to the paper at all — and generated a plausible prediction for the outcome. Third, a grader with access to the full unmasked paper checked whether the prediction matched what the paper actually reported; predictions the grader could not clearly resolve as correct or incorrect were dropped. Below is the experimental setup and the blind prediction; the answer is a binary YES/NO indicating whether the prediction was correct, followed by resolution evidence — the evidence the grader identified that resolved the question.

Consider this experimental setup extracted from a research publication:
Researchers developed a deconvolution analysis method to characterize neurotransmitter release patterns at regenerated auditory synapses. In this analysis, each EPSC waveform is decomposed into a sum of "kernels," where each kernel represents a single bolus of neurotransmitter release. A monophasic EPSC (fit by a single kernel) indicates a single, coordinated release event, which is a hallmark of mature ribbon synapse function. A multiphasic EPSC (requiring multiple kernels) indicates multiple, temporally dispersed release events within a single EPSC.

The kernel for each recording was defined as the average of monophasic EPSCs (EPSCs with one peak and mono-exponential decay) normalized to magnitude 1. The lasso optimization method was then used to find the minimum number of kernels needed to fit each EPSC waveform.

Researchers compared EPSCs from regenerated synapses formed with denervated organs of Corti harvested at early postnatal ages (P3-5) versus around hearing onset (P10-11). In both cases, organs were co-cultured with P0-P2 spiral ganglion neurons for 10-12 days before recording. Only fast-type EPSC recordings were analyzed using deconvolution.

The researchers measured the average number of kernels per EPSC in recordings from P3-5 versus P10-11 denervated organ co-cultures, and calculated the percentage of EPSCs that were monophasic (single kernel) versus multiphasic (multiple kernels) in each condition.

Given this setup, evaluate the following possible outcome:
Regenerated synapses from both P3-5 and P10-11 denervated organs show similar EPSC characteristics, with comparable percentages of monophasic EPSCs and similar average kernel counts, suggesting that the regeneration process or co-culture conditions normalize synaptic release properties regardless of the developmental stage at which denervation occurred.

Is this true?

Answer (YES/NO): NO